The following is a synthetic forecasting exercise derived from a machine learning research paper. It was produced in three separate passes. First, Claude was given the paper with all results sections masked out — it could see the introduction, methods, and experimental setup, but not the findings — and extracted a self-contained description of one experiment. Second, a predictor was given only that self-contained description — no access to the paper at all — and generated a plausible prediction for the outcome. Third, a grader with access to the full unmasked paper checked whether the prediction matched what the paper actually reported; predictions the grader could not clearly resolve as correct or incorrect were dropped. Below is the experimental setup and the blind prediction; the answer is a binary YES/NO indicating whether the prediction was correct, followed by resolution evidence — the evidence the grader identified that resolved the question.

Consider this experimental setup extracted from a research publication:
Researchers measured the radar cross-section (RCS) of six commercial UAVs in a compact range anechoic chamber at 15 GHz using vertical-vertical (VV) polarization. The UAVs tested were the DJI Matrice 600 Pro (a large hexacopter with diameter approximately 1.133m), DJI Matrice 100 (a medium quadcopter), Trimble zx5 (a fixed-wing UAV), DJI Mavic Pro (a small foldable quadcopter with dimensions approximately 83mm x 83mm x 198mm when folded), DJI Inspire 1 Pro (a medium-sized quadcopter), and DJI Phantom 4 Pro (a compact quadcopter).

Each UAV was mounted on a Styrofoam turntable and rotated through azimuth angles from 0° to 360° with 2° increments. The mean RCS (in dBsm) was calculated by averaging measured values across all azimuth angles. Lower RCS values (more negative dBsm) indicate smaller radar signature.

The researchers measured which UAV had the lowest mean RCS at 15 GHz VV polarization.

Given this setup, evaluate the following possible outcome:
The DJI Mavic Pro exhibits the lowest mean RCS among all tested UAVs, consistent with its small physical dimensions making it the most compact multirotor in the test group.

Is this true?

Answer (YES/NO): YES